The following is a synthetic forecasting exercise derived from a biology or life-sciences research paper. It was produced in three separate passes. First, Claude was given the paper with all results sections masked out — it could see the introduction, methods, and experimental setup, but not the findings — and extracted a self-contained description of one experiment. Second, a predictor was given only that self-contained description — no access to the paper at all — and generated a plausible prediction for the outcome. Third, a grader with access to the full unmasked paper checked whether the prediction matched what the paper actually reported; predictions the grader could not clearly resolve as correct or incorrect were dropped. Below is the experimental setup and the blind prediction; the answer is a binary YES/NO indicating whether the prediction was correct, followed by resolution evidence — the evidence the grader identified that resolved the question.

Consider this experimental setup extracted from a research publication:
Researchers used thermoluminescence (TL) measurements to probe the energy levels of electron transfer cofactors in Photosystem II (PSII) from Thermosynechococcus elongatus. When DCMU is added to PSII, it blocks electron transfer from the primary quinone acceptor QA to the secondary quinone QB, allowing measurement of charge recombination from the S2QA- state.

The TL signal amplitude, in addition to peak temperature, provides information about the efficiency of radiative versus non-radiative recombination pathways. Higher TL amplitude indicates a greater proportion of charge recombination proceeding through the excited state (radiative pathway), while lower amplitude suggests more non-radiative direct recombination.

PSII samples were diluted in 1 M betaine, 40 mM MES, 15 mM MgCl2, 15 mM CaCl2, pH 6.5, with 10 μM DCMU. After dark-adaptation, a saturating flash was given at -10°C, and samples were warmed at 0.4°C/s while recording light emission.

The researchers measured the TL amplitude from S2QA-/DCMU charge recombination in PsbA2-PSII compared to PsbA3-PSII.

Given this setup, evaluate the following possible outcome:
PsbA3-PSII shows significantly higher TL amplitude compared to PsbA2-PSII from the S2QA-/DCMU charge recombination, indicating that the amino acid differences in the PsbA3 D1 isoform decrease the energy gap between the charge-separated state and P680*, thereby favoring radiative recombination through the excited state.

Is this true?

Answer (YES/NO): NO